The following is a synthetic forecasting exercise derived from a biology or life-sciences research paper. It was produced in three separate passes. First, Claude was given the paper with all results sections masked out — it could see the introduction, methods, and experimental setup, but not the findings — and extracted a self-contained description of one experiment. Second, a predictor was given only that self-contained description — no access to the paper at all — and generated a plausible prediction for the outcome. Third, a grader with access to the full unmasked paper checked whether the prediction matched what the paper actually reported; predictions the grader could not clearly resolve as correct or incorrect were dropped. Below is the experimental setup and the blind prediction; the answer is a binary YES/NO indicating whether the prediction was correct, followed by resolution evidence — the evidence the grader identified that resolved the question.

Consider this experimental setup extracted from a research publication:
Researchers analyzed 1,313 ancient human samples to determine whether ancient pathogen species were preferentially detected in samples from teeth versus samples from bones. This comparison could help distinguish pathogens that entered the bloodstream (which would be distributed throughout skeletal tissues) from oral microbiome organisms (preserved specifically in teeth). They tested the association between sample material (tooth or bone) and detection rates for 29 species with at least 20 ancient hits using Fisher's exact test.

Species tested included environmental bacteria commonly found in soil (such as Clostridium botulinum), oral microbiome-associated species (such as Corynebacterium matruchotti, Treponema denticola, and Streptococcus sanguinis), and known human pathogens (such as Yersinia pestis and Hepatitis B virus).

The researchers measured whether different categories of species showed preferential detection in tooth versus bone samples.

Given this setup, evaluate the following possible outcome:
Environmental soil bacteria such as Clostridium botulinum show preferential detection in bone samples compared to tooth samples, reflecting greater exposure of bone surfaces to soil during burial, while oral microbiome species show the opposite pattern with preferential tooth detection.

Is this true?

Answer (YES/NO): NO